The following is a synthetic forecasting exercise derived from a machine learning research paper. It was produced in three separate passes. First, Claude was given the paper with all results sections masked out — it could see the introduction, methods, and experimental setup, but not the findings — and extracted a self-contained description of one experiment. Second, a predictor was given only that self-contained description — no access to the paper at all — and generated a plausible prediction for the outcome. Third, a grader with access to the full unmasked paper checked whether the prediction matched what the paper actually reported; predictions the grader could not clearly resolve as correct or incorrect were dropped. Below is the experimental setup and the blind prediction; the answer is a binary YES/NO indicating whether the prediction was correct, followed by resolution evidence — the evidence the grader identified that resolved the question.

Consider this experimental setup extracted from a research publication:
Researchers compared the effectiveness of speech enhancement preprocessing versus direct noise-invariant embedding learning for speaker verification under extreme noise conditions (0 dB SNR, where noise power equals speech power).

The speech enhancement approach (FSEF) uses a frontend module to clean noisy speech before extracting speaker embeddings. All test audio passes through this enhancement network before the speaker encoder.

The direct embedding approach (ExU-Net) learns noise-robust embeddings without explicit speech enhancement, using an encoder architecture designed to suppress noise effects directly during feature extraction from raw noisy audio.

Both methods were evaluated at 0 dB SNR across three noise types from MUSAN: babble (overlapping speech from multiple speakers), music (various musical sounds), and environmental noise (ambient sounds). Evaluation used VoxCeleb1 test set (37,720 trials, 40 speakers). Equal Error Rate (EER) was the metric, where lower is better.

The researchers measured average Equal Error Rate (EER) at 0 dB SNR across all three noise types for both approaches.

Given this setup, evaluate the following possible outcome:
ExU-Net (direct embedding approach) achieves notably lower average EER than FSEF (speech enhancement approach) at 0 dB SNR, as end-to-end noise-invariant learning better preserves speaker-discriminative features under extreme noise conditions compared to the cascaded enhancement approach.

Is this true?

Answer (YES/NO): YES